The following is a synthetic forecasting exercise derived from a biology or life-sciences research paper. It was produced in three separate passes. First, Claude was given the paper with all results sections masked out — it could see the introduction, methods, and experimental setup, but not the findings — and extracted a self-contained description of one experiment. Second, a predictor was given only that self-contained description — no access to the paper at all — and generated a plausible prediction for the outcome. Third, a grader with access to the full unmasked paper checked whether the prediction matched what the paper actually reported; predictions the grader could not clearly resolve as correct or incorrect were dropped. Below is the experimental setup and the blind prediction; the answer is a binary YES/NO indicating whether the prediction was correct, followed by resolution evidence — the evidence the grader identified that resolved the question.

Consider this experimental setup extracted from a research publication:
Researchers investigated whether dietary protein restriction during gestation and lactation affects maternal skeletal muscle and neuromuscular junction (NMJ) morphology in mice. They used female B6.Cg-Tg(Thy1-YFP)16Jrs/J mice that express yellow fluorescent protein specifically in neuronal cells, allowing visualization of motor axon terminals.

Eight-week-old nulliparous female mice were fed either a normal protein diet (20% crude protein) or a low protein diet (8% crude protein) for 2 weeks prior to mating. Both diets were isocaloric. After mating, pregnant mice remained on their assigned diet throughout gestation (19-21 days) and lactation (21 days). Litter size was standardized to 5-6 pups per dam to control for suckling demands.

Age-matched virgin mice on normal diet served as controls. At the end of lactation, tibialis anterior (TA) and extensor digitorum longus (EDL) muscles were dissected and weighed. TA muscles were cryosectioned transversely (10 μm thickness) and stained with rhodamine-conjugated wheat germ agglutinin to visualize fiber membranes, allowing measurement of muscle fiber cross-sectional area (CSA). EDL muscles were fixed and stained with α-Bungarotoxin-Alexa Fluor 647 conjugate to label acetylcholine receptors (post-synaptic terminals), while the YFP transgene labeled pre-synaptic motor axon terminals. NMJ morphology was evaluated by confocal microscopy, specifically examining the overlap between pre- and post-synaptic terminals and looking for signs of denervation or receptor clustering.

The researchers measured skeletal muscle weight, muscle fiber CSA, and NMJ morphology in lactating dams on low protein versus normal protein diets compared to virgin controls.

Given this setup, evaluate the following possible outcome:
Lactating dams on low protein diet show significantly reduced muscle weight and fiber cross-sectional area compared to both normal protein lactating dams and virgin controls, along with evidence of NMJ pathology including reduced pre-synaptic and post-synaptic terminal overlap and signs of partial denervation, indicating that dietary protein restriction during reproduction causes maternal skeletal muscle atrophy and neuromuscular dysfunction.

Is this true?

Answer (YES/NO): NO